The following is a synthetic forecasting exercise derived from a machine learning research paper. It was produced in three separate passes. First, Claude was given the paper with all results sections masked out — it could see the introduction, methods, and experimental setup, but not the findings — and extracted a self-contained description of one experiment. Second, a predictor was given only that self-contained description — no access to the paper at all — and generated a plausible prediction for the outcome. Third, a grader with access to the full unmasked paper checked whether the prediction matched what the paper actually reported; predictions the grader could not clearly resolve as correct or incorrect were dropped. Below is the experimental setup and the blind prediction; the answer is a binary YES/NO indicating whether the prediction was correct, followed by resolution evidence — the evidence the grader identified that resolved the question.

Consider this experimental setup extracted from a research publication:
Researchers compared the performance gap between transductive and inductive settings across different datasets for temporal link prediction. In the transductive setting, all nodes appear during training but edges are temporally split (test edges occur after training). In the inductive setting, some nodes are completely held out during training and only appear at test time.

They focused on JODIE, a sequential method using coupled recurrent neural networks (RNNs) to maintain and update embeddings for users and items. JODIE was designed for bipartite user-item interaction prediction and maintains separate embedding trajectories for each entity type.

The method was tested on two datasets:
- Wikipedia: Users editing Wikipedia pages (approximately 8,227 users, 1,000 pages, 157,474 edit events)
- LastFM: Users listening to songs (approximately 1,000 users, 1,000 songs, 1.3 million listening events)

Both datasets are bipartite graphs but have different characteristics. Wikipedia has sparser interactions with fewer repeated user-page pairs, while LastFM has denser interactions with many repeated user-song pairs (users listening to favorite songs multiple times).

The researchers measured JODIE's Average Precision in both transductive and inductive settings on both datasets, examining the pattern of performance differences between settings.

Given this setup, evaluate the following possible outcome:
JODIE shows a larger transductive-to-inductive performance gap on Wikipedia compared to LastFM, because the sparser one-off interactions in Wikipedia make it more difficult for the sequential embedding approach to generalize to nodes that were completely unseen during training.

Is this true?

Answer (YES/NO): NO